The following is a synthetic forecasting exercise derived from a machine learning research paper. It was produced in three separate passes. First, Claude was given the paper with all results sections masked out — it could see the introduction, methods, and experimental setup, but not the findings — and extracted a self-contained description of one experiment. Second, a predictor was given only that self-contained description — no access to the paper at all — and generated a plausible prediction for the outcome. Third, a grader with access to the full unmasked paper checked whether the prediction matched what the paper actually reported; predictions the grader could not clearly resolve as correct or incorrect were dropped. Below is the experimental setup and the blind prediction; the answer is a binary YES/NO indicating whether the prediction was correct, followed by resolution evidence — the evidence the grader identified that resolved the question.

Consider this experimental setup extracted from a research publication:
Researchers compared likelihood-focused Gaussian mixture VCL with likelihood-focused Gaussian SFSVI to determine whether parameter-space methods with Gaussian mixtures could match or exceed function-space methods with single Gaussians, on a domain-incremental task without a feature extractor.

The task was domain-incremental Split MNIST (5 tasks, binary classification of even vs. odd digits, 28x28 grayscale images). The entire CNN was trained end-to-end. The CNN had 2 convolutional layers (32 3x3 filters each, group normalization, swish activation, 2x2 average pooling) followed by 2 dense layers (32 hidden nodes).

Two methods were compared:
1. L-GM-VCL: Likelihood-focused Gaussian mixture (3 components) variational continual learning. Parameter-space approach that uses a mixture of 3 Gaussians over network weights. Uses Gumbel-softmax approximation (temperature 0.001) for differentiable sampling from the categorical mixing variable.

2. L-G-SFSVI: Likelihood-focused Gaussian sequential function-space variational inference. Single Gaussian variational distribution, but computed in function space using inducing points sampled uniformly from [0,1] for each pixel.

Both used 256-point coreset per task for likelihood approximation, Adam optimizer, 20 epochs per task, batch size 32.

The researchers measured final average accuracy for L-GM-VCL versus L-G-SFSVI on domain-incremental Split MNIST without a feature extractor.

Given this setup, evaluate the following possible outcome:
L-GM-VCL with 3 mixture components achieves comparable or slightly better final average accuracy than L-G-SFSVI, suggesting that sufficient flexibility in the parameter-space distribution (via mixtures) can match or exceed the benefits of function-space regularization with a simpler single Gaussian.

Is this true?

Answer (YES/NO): NO